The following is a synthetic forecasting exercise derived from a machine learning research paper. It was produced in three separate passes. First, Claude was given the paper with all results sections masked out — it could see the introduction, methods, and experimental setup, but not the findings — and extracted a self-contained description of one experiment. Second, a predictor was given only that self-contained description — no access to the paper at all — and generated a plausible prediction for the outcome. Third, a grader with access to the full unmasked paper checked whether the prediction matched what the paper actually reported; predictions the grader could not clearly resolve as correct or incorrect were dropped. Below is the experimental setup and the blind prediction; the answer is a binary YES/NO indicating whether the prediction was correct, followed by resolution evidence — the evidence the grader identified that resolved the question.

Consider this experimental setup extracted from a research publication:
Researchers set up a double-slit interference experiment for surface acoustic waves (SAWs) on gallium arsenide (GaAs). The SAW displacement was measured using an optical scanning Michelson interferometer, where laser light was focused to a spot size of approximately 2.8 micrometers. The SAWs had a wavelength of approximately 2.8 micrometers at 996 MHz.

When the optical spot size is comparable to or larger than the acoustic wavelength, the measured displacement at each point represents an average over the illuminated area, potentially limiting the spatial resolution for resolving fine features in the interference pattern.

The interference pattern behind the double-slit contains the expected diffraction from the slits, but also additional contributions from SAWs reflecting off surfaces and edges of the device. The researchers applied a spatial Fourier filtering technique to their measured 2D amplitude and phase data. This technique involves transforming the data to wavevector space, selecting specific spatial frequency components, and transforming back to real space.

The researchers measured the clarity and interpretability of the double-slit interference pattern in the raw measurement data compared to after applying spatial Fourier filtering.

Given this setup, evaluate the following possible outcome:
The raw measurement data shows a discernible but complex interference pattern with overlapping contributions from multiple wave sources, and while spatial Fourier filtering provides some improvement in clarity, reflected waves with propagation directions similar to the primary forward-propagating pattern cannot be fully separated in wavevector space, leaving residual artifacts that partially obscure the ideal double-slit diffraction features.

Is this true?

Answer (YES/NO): NO